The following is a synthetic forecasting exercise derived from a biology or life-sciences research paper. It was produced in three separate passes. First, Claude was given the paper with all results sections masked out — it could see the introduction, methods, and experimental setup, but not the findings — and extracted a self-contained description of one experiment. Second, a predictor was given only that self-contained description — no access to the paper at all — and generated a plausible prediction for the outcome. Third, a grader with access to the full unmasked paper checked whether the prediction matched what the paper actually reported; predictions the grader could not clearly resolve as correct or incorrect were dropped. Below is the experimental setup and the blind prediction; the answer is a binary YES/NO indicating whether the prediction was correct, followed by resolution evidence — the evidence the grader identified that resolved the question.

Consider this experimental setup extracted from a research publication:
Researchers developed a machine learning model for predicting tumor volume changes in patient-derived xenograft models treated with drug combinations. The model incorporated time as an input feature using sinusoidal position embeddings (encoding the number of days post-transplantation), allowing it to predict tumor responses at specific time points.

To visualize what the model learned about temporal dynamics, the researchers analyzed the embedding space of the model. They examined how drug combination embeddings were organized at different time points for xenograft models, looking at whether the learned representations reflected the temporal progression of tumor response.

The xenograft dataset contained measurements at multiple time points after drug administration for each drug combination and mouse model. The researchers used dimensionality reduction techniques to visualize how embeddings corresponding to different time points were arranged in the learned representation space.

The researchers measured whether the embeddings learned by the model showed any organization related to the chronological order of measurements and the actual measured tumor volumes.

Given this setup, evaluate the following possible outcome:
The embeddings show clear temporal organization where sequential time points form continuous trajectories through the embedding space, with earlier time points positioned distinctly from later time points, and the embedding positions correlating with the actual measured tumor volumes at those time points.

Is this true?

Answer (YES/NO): YES